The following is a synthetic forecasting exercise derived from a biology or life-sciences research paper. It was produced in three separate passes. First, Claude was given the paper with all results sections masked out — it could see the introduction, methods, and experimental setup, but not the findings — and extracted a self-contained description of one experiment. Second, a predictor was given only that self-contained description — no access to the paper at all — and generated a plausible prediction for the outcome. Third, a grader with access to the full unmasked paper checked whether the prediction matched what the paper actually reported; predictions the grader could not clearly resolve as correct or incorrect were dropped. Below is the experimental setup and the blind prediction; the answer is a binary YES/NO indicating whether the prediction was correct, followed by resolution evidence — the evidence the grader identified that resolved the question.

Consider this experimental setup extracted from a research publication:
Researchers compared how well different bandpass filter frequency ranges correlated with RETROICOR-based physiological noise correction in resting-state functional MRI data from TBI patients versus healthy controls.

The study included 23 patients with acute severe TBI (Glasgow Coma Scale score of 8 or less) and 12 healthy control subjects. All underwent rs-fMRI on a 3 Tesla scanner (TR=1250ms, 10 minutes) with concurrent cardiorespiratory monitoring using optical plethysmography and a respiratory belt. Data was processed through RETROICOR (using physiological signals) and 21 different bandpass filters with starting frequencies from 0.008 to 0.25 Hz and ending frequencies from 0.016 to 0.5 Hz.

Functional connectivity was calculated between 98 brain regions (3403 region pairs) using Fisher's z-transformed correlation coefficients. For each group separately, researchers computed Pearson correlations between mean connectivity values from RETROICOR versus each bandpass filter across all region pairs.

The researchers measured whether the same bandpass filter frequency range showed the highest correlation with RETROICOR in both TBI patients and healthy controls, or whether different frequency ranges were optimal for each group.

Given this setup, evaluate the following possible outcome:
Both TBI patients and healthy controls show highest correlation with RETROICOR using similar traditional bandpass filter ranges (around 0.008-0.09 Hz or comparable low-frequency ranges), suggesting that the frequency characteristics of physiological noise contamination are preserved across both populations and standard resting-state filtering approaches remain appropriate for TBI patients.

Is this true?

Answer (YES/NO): YES